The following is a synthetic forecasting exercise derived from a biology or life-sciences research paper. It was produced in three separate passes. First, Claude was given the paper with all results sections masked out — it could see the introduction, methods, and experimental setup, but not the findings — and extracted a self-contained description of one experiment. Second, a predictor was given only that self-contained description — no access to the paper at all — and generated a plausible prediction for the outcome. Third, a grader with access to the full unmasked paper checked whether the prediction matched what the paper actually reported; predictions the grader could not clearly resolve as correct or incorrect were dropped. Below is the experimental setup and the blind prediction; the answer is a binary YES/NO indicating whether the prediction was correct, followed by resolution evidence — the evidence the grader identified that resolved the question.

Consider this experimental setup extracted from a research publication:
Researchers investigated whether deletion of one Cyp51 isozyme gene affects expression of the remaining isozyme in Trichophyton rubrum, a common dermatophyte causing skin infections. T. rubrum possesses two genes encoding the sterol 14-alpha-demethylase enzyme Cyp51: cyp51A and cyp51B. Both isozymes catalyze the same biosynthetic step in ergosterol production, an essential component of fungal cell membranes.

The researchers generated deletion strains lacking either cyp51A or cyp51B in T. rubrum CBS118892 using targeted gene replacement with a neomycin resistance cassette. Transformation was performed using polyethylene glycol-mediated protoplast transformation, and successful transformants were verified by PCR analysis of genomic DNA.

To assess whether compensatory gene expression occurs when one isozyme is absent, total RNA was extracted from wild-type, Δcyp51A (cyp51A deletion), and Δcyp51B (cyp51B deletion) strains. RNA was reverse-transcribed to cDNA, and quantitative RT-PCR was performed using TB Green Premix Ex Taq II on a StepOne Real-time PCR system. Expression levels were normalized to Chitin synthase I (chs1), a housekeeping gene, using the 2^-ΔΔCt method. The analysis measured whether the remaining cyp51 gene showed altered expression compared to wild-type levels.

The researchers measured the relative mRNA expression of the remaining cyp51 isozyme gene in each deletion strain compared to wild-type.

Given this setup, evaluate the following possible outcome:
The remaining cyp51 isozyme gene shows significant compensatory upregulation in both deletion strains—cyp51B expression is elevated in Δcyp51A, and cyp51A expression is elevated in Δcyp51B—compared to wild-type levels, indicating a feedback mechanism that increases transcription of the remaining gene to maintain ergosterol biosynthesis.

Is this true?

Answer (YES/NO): NO